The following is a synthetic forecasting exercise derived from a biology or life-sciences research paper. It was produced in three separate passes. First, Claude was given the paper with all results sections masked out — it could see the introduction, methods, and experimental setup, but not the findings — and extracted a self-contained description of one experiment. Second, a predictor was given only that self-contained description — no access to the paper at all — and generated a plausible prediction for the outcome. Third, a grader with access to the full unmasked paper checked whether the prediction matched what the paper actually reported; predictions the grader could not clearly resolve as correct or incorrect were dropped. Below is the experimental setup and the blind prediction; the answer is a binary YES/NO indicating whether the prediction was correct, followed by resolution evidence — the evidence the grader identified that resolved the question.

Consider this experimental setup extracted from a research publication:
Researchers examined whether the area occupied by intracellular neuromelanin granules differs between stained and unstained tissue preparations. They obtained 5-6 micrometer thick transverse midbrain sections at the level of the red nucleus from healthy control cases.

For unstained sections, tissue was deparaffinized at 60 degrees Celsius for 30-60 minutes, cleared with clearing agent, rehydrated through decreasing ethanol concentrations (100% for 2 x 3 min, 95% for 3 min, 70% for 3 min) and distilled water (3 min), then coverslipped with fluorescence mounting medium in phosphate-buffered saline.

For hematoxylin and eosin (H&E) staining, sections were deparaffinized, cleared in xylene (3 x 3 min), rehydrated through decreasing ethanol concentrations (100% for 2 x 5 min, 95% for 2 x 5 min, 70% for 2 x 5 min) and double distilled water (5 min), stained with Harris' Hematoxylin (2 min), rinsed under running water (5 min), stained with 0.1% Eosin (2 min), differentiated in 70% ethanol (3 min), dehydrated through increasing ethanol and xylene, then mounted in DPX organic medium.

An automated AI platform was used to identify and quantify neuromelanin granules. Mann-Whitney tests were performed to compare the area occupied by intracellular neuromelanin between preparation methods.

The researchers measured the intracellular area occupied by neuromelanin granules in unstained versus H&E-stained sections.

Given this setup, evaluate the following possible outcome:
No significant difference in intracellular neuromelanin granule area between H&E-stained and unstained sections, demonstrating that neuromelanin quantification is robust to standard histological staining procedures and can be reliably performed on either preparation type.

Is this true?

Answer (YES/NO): NO